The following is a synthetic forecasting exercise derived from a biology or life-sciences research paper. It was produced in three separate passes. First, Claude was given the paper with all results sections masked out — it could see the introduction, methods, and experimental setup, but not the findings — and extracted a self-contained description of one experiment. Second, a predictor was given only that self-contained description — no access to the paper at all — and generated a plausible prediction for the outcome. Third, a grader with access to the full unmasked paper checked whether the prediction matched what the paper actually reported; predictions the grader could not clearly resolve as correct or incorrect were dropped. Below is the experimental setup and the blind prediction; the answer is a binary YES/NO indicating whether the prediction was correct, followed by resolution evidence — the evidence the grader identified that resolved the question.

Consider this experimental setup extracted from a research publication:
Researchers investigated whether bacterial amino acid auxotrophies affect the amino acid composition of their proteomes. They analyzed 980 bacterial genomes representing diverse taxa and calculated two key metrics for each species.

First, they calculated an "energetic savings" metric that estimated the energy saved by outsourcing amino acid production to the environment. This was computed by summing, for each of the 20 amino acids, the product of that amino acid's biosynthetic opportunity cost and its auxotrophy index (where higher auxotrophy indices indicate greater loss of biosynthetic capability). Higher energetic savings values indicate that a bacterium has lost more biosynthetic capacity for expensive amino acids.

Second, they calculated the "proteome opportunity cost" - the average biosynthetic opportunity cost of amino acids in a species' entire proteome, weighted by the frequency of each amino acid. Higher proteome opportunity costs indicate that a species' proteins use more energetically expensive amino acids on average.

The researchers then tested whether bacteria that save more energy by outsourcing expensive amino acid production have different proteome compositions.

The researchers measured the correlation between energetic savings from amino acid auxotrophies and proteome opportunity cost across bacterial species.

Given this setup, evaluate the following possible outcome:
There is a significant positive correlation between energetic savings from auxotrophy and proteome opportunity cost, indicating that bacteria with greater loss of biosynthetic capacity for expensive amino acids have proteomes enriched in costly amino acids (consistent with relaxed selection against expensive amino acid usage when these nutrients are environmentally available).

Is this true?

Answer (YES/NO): YES